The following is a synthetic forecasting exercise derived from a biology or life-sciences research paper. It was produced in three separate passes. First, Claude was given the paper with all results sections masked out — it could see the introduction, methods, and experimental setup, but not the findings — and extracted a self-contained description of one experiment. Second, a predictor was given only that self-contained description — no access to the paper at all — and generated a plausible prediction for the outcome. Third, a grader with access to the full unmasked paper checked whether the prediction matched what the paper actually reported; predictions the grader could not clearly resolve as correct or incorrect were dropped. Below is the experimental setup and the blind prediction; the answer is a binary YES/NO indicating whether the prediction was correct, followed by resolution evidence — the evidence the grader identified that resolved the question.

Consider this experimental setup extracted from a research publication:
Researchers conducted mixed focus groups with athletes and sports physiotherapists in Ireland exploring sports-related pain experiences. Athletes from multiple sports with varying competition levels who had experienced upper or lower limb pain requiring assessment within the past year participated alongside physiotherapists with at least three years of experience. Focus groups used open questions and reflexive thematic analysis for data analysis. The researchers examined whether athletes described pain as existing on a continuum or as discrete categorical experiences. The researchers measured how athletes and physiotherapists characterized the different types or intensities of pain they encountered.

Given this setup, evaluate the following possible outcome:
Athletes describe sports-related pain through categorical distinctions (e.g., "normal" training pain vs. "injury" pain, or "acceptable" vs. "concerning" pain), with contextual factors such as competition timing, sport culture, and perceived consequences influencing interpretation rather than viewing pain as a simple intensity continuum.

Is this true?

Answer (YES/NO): NO